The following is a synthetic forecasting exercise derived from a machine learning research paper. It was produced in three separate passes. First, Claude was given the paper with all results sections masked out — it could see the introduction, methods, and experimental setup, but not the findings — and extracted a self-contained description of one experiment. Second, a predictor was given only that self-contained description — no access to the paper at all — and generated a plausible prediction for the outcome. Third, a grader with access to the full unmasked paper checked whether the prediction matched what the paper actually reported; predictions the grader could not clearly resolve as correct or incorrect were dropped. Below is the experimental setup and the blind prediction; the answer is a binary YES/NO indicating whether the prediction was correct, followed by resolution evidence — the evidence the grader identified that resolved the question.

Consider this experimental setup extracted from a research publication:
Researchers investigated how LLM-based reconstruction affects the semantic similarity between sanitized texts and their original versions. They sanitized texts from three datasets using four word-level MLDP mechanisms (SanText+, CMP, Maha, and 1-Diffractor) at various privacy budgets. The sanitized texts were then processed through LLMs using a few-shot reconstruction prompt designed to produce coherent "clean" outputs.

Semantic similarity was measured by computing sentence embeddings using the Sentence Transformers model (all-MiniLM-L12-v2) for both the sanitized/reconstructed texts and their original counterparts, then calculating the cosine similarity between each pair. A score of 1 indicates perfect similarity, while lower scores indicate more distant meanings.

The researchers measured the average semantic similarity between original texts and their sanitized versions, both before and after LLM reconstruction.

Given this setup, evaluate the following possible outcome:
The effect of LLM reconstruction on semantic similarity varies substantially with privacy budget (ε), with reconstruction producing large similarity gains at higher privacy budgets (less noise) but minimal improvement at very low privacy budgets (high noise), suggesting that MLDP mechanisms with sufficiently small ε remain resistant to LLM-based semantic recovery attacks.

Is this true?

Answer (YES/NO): NO